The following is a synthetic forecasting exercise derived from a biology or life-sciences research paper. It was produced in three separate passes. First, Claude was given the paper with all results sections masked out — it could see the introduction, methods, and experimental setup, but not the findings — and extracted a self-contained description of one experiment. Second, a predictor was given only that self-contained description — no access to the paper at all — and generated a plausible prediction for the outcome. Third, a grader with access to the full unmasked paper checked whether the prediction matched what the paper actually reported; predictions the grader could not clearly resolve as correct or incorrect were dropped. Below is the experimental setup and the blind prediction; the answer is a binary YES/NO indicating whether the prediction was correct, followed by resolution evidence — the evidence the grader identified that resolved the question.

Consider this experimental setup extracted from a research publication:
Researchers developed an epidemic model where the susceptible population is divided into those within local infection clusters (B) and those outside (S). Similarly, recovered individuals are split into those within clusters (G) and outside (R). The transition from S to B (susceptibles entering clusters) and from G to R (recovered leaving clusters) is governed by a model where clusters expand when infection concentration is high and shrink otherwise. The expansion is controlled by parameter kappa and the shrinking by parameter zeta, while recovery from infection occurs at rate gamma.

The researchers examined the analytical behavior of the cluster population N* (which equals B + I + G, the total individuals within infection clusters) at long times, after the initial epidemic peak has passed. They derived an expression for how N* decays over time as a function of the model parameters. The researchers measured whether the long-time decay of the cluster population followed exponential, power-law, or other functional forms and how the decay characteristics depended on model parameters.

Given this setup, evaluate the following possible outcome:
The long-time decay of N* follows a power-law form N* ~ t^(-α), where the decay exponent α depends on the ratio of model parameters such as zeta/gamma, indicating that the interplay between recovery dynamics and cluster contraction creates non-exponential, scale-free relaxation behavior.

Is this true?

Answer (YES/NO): NO